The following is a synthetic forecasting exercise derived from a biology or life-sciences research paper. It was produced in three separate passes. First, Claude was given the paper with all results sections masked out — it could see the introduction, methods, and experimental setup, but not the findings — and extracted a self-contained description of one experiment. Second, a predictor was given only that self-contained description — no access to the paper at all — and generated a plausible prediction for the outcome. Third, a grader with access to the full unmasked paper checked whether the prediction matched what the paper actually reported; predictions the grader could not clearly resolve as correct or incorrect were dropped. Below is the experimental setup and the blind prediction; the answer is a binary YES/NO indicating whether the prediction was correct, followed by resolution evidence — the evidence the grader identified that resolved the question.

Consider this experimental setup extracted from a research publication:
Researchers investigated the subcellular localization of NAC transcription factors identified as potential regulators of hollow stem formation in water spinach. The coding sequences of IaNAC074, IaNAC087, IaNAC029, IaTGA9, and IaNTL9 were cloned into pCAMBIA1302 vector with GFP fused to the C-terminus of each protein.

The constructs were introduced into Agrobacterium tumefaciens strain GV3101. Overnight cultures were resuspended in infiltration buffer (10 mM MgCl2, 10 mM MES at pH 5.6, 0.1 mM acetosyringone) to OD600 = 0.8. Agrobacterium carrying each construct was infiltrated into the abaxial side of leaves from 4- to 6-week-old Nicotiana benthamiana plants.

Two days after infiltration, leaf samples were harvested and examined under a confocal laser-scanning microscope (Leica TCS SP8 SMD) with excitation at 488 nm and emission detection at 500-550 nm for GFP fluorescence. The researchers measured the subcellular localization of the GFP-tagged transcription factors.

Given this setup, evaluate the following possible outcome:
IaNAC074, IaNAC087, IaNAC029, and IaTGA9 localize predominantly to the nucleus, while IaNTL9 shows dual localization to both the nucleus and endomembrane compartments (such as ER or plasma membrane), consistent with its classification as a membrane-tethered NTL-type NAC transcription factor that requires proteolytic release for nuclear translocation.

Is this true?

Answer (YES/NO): NO